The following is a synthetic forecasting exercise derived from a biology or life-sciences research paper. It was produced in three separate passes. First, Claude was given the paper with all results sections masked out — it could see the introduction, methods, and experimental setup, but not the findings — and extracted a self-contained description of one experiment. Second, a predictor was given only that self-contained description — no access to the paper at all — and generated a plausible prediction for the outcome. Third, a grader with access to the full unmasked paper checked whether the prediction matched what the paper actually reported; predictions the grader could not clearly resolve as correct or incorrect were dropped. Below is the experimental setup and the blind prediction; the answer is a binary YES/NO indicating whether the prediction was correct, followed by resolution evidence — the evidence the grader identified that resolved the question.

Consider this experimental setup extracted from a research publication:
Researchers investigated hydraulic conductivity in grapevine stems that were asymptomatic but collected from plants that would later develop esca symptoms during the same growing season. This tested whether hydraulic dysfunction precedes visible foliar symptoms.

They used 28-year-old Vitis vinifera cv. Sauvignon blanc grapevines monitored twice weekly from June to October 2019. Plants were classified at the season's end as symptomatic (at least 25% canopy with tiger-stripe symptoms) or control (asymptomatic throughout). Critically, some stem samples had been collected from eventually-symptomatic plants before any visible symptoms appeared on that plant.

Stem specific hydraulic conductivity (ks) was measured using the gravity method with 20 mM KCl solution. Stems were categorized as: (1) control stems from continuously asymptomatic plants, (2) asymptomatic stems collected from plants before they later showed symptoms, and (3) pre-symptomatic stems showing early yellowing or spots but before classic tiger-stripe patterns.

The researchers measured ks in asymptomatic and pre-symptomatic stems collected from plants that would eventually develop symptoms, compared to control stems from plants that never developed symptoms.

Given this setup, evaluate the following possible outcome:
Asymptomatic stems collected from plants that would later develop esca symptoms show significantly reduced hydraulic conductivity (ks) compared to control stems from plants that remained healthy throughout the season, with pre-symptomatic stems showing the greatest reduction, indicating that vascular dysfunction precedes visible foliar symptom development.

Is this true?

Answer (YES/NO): NO